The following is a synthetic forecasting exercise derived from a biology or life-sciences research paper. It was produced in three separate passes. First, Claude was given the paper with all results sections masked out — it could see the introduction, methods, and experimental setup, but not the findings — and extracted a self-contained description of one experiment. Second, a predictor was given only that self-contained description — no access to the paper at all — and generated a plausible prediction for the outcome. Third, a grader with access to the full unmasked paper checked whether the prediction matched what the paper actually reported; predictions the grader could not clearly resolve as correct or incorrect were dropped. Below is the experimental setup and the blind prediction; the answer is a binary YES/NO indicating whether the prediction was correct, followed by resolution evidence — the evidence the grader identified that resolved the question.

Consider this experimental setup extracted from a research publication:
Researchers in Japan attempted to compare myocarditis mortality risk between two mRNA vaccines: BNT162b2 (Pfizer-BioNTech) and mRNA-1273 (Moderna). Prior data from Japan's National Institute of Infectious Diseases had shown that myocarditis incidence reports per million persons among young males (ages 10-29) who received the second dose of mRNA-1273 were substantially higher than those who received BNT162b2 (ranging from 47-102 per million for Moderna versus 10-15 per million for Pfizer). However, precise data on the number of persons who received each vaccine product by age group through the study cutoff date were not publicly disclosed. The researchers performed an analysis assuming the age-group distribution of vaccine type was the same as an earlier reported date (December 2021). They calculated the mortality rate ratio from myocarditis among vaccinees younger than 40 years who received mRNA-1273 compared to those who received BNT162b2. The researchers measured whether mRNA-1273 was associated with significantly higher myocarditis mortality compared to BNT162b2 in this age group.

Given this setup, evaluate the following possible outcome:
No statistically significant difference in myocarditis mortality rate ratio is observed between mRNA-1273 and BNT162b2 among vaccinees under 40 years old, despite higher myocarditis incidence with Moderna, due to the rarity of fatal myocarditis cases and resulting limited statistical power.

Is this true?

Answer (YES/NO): YES